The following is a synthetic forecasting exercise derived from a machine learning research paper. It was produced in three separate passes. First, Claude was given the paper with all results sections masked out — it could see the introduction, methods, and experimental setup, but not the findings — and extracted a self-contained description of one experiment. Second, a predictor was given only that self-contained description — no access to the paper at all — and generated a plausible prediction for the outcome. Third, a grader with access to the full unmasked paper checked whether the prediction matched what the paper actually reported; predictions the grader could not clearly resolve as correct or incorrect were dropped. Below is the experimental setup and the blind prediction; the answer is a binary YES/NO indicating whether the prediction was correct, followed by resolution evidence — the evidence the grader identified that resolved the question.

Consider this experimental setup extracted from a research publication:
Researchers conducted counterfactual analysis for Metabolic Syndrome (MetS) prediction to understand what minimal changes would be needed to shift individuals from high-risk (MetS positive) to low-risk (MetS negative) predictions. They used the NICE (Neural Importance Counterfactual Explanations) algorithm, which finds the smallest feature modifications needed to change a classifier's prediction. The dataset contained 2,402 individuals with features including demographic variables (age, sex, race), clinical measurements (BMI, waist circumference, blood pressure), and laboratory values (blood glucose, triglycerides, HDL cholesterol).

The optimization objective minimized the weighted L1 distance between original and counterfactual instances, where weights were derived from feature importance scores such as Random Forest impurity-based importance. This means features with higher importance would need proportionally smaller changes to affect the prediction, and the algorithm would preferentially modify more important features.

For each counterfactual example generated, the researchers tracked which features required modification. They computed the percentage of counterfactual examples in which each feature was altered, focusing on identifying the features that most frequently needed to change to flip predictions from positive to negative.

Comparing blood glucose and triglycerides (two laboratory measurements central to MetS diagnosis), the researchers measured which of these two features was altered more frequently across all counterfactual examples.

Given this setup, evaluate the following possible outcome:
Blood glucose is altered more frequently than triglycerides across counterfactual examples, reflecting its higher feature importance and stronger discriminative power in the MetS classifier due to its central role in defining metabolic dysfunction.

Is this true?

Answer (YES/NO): YES